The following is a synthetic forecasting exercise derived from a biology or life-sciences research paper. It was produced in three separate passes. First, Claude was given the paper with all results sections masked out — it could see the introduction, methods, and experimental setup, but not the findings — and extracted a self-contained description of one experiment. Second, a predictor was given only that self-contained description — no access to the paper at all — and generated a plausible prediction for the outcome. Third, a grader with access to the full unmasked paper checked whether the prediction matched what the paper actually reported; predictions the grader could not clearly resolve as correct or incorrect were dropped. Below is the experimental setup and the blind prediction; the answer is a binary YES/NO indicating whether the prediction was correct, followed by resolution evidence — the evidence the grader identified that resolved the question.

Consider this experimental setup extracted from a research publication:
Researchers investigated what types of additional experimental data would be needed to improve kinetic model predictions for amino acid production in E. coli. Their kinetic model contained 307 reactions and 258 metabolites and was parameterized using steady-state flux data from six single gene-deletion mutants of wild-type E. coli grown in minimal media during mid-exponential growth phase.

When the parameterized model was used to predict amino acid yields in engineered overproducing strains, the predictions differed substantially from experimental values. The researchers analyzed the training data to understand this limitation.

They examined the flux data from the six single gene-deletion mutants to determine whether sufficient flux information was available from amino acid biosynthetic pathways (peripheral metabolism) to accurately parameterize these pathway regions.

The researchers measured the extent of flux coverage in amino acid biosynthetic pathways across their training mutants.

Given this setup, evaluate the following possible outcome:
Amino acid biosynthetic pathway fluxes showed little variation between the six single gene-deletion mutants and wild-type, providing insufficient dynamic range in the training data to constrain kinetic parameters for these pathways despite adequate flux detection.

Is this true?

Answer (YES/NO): NO